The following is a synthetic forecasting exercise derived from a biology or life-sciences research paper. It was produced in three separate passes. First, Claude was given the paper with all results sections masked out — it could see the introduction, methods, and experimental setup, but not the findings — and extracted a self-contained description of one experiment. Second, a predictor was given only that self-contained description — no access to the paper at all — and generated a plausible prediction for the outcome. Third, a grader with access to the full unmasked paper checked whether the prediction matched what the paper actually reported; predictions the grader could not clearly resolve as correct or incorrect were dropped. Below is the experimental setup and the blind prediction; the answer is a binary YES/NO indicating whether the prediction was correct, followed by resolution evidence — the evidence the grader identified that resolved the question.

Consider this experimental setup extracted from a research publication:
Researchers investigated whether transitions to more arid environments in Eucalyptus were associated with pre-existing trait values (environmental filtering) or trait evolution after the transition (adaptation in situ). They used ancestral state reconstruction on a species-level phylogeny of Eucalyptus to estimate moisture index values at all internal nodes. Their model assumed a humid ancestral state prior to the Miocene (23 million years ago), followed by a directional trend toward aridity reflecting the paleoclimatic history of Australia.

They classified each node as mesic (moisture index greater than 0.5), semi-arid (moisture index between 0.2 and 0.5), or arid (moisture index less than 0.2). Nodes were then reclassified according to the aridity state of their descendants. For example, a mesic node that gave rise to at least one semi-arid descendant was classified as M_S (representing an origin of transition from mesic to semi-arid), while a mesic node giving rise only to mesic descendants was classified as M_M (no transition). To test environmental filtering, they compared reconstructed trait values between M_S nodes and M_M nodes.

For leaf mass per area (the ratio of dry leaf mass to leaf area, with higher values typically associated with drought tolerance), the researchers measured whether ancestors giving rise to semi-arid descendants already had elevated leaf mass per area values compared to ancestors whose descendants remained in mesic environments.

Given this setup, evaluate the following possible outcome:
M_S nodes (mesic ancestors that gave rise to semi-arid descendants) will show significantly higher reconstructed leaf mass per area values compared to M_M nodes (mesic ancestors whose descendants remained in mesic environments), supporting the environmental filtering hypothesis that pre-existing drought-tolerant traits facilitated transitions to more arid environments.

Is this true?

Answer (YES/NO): NO